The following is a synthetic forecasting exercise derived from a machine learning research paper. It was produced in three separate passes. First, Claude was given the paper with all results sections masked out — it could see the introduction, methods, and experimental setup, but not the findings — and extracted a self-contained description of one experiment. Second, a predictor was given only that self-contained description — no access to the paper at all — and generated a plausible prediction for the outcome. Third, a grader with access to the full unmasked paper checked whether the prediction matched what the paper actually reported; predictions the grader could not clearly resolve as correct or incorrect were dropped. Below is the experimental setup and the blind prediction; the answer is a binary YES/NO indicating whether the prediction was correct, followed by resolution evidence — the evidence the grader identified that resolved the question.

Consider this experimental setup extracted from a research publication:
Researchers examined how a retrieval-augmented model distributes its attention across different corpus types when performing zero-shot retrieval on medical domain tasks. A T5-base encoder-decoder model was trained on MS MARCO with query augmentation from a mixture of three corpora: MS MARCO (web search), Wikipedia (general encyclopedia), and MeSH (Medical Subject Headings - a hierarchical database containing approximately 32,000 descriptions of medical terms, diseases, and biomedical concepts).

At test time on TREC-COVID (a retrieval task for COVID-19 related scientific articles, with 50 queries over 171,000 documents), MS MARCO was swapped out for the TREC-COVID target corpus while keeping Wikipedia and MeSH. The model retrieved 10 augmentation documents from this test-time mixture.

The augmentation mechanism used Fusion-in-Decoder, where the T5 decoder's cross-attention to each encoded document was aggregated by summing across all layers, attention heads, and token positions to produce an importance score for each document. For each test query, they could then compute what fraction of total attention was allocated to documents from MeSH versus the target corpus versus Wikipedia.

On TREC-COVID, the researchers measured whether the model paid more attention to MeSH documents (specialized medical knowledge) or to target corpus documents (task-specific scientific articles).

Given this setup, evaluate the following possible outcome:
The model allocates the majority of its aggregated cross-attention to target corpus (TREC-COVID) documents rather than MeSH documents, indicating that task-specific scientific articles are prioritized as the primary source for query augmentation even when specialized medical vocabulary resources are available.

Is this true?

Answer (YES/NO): NO